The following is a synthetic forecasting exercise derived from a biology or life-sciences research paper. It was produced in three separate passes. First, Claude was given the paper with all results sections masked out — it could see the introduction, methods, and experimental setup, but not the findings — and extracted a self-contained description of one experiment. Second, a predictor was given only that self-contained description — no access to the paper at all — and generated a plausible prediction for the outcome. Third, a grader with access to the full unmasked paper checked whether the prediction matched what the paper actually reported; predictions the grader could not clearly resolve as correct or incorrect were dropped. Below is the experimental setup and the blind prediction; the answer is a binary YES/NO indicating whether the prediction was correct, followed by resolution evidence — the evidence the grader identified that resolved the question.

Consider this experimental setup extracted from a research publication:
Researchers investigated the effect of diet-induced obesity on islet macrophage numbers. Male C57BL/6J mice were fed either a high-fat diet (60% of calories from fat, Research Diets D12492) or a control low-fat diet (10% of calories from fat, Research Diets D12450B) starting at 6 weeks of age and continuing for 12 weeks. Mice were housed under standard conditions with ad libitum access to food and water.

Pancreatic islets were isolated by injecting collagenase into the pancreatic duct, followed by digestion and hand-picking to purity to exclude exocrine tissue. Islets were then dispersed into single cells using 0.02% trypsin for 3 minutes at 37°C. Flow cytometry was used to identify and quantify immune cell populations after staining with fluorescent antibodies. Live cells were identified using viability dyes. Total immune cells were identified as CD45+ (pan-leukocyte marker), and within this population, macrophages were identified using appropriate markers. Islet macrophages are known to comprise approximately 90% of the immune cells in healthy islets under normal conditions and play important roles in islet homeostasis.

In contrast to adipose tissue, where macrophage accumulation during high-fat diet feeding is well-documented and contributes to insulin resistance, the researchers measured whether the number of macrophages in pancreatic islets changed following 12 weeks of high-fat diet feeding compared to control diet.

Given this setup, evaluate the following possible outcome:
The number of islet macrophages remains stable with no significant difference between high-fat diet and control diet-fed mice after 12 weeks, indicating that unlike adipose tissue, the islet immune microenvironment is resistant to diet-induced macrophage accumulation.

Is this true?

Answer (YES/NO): YES